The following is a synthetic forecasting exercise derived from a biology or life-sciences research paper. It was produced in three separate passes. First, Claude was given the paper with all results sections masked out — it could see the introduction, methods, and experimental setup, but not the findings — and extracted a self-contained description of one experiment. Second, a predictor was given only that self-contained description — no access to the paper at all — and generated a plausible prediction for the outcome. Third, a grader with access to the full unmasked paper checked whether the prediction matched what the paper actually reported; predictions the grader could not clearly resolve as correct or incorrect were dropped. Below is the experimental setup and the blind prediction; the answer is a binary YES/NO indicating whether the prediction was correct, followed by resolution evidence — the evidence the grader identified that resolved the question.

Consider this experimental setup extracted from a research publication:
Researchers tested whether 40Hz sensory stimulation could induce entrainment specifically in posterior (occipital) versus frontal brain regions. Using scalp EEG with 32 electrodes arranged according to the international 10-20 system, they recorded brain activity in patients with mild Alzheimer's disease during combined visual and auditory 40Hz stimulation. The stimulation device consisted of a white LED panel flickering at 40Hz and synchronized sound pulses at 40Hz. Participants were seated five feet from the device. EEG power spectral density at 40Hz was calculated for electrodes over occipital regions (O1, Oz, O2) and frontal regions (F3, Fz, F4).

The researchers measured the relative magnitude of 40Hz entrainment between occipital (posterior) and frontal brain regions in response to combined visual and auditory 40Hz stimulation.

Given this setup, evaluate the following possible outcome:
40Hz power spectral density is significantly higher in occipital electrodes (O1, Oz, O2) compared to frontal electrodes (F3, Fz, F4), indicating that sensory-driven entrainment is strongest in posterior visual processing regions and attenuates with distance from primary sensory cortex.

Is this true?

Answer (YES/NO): NO